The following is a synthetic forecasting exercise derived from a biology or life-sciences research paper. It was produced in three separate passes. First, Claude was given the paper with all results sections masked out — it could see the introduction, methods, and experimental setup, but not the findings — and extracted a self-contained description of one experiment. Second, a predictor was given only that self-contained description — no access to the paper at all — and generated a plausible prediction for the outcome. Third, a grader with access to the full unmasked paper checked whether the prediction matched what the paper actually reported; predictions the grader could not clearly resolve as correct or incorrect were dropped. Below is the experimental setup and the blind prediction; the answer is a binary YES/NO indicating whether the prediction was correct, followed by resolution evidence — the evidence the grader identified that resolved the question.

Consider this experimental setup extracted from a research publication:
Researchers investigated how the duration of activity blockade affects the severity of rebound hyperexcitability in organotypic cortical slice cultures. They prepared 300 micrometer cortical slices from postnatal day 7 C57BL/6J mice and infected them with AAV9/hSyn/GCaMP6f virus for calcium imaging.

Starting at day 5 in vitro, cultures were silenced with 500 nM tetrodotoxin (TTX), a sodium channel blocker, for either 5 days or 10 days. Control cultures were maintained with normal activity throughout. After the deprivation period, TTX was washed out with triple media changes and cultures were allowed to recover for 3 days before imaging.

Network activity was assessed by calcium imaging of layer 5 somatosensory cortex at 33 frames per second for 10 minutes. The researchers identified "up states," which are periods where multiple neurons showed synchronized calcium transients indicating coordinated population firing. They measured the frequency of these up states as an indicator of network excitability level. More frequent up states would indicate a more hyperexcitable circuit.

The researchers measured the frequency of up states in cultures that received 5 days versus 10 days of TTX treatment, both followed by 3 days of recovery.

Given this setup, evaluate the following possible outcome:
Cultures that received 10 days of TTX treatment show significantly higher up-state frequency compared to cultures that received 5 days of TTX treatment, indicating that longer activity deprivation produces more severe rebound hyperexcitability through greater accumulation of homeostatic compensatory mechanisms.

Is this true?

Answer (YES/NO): NO